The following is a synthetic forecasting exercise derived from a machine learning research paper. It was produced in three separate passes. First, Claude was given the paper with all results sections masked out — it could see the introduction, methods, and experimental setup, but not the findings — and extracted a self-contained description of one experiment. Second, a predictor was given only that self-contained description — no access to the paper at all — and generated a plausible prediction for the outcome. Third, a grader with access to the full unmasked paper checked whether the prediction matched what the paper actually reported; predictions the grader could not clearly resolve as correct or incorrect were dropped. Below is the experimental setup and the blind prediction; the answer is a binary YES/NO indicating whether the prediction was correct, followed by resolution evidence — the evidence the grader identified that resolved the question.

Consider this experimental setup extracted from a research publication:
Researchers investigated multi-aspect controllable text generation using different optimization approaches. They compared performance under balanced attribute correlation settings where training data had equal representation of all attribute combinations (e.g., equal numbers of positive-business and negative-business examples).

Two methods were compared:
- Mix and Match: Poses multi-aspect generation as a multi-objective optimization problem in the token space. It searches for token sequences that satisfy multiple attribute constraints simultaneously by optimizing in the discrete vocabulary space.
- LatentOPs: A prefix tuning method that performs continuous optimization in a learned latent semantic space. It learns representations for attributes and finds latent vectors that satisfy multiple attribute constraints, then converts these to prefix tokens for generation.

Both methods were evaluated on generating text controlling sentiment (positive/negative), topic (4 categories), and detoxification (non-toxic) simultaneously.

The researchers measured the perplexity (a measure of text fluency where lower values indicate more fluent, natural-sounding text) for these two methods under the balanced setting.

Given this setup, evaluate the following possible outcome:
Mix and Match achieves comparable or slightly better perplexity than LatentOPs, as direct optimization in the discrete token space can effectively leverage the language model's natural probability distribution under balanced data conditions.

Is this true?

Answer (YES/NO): NO